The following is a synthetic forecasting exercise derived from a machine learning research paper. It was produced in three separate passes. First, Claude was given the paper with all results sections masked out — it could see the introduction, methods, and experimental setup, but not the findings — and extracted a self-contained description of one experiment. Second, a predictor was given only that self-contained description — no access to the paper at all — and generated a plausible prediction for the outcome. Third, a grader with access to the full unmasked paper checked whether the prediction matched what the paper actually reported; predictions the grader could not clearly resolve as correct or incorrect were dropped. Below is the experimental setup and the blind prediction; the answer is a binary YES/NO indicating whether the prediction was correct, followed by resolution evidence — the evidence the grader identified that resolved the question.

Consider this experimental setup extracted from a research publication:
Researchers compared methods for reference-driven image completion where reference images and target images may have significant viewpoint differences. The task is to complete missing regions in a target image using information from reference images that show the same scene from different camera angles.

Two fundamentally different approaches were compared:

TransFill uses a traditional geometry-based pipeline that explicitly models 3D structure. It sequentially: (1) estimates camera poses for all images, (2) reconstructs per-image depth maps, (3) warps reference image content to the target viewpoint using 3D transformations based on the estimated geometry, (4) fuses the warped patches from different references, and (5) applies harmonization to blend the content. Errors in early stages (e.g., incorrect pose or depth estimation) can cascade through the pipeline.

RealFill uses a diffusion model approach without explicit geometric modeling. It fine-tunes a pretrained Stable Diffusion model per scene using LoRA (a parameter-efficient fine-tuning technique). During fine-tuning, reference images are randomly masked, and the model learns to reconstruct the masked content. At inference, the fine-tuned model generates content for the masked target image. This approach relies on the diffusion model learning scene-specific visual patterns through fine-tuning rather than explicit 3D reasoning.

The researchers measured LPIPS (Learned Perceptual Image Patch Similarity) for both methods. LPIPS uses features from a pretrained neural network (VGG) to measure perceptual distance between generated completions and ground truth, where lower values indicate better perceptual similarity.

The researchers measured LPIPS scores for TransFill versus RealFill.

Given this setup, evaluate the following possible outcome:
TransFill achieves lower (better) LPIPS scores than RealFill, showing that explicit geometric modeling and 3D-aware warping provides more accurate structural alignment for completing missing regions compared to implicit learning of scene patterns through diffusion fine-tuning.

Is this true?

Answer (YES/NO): NO